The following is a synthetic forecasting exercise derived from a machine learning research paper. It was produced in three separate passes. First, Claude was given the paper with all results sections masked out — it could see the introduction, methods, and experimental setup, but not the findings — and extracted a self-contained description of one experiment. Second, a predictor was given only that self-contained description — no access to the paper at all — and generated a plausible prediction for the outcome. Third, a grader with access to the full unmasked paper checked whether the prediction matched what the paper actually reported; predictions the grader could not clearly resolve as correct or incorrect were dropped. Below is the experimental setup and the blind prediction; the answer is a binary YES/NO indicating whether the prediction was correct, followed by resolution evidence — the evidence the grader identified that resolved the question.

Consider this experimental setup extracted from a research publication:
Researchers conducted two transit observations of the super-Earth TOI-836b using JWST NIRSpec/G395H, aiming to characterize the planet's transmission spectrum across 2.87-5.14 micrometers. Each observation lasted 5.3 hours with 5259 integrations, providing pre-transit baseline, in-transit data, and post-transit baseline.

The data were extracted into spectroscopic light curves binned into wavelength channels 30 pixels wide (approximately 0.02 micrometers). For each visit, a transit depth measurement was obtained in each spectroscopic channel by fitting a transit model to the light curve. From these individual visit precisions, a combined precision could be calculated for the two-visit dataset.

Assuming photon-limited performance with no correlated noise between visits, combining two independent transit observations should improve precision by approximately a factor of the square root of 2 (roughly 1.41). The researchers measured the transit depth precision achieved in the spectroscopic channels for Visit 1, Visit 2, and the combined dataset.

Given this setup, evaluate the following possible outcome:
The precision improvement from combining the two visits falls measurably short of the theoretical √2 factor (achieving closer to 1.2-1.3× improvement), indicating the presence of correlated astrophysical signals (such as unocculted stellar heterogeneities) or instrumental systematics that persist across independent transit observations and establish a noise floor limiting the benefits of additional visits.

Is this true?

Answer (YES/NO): NO